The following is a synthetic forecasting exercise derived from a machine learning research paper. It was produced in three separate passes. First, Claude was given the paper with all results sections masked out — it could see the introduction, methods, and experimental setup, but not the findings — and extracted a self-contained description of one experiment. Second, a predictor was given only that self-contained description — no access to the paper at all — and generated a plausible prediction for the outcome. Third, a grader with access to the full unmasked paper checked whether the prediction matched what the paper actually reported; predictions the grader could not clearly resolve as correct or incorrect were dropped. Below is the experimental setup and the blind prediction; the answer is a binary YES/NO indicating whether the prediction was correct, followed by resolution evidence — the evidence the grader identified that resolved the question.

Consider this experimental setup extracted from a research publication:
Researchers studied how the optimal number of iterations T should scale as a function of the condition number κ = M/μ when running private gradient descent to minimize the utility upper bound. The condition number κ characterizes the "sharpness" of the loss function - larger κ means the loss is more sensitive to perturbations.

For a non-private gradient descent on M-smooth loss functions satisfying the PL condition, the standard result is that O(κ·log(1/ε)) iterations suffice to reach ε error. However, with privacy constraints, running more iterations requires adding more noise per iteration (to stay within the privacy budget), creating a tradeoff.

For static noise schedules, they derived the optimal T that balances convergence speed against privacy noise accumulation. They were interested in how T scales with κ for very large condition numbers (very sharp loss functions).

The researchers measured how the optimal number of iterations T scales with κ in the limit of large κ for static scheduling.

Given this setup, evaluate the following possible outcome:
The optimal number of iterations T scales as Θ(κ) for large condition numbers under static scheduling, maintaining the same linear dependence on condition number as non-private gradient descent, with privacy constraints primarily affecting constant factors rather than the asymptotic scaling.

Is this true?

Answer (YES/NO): NO